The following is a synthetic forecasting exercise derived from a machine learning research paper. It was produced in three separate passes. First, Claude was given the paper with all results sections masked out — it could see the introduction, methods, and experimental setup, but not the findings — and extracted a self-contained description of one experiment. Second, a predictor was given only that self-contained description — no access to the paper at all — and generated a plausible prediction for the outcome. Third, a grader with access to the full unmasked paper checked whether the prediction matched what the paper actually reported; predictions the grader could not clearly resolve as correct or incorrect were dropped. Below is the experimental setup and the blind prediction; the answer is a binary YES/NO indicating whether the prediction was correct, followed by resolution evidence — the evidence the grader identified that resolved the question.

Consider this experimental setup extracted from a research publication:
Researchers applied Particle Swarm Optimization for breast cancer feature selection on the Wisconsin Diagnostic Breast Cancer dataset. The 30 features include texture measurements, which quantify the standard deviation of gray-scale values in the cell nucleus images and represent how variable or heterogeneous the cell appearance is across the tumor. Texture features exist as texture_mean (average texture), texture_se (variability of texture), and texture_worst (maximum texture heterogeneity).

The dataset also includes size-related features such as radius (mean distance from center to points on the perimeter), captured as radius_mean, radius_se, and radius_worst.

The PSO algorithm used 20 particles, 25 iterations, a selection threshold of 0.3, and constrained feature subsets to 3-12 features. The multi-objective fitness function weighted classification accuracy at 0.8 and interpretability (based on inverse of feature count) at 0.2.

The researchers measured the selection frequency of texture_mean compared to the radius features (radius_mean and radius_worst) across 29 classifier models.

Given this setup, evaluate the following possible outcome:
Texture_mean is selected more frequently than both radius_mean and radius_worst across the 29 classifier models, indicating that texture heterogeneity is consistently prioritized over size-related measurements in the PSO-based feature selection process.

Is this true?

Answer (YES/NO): NO